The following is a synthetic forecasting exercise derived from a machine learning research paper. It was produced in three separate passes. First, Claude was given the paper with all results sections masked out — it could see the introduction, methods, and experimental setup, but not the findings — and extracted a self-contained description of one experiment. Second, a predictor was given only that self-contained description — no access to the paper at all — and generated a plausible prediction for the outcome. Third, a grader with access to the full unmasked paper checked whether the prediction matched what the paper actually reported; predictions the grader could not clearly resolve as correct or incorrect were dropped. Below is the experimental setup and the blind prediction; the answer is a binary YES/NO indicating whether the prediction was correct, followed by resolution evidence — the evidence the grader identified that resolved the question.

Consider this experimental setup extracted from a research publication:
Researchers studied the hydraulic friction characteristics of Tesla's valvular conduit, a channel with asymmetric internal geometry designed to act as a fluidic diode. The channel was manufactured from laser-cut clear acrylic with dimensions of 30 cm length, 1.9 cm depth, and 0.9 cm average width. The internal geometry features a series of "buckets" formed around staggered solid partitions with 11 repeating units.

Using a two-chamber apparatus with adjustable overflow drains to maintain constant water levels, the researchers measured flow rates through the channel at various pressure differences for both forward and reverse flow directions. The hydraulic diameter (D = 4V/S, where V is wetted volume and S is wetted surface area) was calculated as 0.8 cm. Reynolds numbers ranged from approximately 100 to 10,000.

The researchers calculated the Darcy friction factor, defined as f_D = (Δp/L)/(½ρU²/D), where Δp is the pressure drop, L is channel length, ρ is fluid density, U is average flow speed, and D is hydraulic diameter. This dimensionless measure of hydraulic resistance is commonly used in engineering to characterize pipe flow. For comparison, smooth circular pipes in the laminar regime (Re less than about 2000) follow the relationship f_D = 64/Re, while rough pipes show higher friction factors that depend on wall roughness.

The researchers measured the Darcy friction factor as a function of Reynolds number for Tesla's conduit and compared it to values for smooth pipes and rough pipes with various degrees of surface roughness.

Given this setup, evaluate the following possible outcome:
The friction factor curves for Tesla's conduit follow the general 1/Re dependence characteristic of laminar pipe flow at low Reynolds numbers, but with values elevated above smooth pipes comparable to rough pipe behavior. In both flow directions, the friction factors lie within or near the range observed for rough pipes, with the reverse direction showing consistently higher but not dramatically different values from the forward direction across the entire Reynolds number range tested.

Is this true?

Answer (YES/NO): NO